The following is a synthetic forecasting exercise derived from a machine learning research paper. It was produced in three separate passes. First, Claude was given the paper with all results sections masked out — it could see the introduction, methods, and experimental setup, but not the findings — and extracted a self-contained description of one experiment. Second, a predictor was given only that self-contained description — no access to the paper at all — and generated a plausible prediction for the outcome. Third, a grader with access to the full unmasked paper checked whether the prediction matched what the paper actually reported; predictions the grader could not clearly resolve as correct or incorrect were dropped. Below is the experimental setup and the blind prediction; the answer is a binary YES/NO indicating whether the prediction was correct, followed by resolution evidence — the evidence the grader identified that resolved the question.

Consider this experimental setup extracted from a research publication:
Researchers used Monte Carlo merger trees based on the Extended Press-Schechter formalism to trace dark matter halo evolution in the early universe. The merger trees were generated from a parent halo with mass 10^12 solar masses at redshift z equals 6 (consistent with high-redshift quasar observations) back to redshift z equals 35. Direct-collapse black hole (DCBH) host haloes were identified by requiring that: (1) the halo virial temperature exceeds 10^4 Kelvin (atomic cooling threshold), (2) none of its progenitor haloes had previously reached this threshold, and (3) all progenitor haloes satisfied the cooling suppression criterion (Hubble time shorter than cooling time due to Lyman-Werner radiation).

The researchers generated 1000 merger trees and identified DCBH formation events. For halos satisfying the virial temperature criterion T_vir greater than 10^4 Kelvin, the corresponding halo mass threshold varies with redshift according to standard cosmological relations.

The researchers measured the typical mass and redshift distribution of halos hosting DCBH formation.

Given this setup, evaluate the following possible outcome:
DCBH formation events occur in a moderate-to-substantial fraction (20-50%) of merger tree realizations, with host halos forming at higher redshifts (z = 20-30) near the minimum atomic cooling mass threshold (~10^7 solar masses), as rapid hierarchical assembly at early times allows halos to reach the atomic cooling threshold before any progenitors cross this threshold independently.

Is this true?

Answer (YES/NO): NO